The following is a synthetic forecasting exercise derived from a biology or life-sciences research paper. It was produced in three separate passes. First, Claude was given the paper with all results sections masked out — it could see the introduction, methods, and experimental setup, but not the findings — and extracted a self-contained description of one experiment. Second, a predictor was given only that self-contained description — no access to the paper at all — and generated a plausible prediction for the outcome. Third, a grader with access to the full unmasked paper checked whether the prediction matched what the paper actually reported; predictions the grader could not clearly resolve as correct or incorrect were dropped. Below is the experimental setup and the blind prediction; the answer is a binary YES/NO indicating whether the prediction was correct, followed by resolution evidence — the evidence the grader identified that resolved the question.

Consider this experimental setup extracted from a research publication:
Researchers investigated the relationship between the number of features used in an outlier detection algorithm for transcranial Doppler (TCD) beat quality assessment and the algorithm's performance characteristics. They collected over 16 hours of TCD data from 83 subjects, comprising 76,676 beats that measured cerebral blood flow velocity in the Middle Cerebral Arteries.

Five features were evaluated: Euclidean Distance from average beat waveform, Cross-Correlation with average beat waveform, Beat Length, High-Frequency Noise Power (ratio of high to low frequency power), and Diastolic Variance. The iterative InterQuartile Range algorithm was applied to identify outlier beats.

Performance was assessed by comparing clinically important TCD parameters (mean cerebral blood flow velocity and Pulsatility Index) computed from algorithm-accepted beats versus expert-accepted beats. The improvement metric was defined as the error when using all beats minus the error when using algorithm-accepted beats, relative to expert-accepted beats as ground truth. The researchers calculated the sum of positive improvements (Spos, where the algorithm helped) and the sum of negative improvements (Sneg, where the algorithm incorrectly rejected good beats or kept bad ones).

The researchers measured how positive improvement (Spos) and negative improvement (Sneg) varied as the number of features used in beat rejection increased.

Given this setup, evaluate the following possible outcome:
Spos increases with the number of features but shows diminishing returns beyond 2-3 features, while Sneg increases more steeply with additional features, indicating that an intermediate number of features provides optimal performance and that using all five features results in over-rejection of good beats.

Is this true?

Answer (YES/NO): NO